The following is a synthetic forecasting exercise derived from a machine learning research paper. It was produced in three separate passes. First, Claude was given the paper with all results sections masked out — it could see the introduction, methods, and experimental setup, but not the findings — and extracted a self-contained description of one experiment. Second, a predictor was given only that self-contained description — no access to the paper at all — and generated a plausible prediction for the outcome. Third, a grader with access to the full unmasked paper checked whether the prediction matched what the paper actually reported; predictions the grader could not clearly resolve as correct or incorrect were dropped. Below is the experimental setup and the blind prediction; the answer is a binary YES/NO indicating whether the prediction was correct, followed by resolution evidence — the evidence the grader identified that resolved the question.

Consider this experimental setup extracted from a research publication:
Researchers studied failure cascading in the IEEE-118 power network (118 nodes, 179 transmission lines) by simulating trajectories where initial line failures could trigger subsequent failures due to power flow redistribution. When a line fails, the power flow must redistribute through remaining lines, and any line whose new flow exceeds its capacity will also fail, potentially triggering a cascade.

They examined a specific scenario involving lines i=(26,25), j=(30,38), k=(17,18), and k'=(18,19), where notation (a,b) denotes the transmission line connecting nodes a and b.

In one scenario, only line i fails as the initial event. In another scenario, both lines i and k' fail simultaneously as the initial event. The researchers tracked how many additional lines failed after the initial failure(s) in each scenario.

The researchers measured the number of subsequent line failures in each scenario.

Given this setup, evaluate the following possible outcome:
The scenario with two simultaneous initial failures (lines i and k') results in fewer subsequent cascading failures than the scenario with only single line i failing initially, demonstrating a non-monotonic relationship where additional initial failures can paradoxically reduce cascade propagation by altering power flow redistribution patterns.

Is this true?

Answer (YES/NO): YES